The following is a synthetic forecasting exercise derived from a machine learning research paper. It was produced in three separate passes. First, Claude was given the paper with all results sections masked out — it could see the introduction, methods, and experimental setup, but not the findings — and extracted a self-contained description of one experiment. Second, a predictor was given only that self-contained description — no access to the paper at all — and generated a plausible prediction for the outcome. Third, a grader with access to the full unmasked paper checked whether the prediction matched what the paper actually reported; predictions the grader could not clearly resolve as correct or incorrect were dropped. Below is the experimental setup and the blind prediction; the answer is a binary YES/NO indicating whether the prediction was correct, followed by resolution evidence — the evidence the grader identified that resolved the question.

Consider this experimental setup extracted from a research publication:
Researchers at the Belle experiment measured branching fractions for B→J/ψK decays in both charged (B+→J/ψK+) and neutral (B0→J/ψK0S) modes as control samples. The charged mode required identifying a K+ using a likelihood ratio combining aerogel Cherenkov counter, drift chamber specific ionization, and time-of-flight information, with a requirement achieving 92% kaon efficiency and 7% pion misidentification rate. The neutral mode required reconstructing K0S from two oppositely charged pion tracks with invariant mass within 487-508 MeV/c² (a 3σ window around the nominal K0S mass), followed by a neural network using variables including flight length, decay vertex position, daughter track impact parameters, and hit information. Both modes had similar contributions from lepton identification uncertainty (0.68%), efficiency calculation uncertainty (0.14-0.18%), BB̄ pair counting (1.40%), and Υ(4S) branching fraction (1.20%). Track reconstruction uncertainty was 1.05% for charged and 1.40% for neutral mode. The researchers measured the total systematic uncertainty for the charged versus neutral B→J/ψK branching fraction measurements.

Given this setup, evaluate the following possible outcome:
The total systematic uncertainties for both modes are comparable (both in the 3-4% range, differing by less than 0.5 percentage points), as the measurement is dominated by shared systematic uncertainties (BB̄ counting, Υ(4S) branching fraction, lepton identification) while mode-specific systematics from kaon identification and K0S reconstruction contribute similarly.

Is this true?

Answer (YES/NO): NO